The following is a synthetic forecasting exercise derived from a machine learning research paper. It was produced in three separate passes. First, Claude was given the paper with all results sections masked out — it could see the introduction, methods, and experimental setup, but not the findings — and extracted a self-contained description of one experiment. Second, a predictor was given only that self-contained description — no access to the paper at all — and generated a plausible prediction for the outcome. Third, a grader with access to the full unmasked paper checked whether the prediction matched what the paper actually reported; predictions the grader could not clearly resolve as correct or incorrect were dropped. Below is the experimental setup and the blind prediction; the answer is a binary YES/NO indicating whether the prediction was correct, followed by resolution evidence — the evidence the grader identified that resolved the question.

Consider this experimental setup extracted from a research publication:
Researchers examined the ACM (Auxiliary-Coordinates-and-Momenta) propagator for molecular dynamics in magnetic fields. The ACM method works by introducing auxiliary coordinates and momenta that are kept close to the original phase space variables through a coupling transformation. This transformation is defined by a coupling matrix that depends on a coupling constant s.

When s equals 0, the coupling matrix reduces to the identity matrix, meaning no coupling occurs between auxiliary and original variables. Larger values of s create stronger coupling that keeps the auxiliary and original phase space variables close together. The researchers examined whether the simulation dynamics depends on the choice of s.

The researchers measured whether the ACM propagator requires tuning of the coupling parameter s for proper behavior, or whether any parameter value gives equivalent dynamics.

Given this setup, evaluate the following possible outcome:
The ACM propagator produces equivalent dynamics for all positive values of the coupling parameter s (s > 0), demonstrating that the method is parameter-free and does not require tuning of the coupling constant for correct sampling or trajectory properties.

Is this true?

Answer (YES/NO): NO